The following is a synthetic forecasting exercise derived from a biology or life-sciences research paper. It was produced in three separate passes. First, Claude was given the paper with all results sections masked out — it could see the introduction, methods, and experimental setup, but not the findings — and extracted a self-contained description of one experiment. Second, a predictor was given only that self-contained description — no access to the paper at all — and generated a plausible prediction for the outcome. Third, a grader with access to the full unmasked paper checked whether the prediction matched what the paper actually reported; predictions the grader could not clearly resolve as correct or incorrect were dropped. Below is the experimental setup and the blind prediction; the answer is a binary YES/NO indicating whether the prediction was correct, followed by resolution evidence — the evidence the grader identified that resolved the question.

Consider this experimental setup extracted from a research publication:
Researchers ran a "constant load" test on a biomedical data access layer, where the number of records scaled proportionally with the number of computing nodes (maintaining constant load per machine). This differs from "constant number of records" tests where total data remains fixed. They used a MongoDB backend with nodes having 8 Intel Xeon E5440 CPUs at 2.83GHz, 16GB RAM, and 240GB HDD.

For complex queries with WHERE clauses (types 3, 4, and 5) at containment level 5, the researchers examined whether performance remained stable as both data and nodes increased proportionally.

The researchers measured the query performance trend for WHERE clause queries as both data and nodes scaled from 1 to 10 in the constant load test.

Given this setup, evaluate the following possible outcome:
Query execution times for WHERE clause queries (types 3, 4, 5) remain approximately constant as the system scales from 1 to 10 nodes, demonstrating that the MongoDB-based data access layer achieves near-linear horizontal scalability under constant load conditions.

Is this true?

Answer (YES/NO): NO